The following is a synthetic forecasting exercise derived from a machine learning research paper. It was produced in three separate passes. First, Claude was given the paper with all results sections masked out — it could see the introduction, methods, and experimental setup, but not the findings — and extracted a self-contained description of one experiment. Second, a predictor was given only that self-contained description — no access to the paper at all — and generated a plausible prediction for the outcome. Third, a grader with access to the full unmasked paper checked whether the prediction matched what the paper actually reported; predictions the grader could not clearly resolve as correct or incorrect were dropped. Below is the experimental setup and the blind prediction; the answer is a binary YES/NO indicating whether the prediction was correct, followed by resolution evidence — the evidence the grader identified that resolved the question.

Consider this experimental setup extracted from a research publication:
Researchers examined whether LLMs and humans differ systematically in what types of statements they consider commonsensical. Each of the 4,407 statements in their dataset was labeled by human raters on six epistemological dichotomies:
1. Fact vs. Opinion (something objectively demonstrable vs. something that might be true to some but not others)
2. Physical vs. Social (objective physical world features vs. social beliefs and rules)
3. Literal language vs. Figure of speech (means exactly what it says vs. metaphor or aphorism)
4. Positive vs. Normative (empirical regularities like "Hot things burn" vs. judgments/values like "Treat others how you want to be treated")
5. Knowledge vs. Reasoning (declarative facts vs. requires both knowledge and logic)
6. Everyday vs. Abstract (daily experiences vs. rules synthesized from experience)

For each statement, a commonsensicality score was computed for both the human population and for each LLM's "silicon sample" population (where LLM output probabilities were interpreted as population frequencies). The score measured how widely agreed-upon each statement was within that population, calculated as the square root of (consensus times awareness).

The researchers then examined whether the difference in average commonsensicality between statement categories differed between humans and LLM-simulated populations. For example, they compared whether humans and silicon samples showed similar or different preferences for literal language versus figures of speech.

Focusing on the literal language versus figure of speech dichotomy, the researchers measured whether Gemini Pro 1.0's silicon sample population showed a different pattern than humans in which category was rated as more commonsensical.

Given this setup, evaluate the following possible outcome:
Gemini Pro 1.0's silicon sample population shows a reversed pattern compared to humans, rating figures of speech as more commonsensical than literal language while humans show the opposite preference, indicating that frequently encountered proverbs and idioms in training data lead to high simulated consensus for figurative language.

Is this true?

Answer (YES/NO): YES